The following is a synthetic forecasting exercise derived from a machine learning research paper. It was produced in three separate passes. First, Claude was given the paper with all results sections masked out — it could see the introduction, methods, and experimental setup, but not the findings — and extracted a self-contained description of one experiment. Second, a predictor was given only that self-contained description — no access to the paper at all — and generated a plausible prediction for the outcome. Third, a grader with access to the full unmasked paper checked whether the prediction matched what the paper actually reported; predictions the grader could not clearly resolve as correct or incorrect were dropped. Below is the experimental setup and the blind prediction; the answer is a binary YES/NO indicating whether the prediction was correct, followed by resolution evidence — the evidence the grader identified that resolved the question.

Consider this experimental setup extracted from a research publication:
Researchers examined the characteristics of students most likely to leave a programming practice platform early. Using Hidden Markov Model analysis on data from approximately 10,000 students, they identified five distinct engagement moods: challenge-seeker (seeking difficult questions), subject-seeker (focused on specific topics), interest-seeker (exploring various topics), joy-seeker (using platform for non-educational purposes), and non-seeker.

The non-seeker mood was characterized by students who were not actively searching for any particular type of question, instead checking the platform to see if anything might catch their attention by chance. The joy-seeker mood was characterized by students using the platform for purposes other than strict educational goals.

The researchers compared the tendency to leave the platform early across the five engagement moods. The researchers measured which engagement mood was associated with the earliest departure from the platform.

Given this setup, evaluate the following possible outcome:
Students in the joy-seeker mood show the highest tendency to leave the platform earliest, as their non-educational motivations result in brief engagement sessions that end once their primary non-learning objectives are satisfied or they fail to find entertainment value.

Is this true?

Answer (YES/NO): NO